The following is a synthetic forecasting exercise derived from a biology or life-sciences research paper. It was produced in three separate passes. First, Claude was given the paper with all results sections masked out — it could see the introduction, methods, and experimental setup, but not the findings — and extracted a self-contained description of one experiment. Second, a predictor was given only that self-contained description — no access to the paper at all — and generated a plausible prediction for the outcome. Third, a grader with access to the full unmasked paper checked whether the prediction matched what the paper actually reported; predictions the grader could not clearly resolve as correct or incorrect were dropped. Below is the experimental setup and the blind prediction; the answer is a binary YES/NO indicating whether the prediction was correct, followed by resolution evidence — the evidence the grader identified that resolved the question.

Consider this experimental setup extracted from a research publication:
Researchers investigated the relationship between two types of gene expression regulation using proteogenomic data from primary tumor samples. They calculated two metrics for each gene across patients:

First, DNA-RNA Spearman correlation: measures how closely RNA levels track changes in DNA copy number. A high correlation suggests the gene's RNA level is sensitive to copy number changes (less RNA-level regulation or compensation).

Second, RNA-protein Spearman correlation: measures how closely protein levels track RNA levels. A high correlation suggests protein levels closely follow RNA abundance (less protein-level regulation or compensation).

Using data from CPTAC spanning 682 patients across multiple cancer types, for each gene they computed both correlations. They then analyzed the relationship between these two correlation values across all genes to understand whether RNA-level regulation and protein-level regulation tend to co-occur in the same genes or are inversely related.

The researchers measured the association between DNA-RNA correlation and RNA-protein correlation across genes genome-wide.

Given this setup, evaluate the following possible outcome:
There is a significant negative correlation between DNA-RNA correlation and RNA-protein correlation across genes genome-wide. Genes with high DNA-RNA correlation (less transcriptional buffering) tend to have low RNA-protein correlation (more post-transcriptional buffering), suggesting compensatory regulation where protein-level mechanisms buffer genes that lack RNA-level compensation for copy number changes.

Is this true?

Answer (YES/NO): YES